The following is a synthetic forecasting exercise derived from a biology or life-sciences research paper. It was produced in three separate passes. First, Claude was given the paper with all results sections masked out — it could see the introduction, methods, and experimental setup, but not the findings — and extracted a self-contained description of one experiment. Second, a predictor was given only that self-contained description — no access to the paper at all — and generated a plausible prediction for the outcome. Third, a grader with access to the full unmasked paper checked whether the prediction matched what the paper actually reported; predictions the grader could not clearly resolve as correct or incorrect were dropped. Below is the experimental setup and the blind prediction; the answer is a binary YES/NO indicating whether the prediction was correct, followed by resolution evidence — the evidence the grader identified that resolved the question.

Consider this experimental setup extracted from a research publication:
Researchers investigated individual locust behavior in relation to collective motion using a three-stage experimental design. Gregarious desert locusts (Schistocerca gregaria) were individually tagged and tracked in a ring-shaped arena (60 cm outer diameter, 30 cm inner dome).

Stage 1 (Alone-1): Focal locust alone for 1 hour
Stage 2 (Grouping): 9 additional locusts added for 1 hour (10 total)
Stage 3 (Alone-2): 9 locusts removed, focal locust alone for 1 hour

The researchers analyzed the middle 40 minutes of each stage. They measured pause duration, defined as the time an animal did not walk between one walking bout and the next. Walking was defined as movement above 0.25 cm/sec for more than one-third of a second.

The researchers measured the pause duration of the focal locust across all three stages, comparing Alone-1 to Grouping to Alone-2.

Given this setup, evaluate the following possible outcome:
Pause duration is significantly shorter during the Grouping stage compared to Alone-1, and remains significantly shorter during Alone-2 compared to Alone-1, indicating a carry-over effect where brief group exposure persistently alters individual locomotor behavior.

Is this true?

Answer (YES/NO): YES